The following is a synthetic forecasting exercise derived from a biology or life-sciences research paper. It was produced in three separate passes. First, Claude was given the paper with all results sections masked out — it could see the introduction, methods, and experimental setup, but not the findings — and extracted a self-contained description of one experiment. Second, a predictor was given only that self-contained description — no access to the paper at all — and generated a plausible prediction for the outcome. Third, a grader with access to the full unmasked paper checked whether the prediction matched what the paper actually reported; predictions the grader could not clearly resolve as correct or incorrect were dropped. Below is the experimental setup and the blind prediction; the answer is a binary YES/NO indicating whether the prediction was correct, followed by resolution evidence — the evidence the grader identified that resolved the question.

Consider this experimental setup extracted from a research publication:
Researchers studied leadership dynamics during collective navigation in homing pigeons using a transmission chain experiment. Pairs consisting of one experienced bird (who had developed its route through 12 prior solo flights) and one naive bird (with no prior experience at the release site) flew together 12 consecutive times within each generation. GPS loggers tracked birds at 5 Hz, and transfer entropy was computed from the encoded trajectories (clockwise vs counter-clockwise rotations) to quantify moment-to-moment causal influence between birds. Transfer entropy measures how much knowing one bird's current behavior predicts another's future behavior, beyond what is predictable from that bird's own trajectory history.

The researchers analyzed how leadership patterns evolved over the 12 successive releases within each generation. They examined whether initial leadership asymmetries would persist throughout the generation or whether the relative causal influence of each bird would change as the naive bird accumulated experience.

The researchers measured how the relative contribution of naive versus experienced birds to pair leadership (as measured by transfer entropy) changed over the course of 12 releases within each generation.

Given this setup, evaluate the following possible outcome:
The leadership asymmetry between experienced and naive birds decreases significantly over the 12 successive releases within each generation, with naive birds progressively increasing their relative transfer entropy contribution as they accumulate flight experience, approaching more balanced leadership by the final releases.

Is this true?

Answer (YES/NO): NO